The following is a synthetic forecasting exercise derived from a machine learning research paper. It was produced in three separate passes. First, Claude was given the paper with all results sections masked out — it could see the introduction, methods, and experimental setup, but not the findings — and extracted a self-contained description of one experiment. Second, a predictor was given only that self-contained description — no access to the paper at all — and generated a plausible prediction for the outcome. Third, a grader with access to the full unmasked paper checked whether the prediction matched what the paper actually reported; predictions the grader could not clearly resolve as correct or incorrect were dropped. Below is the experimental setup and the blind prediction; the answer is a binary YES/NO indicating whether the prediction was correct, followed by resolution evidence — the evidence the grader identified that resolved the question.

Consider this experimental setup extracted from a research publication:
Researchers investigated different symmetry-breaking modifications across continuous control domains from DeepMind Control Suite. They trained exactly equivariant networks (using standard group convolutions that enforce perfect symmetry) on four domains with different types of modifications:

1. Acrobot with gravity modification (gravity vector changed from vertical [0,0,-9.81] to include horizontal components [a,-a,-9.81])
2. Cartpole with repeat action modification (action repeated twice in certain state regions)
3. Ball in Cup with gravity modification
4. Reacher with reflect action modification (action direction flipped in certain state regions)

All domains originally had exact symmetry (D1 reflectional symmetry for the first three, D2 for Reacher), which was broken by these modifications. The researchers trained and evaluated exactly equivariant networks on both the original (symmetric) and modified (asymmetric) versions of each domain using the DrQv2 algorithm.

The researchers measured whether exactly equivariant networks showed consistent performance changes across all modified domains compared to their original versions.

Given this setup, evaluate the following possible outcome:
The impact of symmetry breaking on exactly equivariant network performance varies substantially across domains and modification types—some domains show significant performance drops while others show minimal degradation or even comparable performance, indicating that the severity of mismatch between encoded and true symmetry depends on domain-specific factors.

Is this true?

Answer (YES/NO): YES